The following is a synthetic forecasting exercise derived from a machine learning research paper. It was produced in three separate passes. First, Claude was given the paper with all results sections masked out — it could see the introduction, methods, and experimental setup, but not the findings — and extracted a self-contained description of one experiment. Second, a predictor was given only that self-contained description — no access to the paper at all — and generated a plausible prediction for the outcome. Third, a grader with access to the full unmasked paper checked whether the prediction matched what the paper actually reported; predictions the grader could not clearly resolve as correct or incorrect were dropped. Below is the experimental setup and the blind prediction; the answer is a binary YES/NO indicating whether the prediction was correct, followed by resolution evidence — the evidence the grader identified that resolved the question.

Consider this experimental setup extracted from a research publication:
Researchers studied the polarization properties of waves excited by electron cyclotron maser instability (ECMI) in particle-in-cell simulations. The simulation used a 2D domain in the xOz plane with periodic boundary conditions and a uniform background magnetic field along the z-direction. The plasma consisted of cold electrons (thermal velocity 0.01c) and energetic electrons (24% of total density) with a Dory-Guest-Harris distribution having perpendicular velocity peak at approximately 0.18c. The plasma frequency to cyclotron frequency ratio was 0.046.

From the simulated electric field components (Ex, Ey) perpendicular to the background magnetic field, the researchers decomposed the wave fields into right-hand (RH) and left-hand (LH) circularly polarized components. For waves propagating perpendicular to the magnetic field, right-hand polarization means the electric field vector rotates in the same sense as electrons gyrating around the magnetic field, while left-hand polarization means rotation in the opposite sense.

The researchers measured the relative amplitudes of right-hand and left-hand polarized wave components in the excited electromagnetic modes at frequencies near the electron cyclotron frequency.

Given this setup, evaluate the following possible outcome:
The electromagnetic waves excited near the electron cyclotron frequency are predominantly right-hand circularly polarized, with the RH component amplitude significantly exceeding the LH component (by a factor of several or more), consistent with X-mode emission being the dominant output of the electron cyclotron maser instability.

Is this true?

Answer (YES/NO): NO